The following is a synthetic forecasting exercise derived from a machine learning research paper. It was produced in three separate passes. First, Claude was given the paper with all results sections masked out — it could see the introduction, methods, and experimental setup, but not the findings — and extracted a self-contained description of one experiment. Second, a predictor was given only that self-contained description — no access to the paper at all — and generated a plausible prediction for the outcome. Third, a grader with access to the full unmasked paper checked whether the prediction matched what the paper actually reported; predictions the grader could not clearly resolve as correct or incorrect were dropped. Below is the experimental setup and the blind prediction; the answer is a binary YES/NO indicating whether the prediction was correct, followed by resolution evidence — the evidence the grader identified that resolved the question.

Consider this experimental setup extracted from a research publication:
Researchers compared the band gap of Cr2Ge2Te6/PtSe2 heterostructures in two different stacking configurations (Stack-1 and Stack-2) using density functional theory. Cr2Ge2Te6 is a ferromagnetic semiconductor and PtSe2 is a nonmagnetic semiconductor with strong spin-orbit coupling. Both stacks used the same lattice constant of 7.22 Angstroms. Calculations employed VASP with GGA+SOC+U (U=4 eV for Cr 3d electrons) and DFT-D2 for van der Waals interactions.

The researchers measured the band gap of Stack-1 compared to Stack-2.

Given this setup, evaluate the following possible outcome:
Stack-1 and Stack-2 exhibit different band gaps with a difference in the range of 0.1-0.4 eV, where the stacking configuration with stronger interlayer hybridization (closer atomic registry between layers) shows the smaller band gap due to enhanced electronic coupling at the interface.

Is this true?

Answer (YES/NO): NO